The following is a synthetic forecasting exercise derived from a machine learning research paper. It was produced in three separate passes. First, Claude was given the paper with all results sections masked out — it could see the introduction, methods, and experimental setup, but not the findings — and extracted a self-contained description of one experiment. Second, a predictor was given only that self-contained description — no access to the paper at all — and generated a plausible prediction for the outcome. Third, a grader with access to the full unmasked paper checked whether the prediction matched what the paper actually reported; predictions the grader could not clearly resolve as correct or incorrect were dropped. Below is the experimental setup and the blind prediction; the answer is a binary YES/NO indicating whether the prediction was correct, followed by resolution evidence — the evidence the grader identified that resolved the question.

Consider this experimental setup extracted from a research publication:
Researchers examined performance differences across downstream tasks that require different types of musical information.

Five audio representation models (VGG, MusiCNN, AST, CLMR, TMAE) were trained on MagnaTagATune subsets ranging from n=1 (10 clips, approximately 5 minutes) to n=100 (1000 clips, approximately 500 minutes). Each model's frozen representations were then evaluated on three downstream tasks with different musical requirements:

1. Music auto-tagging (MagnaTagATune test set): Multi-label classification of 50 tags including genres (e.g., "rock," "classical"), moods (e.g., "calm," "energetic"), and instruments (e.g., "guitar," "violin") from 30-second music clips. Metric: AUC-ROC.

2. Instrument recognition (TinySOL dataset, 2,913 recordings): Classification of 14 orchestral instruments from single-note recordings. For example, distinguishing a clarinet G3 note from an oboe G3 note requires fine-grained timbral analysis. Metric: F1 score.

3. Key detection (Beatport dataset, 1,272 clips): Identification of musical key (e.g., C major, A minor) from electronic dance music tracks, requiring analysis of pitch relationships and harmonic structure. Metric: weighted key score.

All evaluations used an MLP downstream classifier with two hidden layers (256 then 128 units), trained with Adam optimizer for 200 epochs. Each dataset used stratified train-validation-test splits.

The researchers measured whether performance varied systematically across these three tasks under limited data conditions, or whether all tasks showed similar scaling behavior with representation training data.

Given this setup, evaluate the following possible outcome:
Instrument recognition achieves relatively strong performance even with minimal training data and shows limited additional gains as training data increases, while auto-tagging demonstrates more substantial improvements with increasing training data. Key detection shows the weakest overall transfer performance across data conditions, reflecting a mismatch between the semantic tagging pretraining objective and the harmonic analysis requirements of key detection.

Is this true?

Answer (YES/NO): NO